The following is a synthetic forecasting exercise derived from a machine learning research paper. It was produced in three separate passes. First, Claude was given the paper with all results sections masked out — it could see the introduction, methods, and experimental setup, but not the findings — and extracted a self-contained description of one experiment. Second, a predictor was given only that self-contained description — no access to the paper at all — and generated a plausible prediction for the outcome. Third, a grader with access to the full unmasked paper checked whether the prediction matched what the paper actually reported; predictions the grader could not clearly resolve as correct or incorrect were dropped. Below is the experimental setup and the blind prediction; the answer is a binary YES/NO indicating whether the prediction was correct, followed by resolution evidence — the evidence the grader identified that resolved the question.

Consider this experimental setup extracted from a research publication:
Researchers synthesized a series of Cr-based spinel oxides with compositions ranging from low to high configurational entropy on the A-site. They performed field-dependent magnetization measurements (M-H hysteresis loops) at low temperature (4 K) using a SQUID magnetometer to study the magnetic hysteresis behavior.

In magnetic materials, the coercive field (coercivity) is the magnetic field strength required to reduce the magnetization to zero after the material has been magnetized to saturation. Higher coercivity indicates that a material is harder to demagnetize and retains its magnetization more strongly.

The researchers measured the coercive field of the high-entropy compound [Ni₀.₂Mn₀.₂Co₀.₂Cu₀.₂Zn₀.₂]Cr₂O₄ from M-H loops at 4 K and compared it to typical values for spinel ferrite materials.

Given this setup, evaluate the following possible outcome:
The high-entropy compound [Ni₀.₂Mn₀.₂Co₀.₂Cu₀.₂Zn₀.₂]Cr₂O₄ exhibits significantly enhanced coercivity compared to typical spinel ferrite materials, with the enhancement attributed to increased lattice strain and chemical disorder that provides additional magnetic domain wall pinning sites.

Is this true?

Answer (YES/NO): NO